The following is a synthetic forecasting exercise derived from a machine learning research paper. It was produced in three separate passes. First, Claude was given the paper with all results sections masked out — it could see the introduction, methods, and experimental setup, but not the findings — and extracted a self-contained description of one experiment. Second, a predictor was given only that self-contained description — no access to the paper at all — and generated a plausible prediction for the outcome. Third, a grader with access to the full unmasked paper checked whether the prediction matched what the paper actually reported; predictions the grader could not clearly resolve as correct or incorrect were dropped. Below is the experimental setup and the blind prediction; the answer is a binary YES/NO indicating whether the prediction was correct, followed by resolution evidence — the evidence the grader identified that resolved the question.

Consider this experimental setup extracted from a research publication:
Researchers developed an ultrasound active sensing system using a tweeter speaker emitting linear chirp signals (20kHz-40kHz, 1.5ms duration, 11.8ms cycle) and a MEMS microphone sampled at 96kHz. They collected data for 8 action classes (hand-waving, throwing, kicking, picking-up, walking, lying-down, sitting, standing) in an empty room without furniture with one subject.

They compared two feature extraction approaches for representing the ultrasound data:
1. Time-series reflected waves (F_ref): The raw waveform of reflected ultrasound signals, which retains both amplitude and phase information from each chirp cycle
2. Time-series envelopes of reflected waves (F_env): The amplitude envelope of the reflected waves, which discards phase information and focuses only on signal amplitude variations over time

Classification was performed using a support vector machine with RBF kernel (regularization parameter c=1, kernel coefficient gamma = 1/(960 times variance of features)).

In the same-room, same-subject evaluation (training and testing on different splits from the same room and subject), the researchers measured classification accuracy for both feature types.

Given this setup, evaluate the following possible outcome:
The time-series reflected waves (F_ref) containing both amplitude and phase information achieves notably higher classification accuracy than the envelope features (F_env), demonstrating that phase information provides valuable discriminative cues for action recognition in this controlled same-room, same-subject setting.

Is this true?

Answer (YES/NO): NO